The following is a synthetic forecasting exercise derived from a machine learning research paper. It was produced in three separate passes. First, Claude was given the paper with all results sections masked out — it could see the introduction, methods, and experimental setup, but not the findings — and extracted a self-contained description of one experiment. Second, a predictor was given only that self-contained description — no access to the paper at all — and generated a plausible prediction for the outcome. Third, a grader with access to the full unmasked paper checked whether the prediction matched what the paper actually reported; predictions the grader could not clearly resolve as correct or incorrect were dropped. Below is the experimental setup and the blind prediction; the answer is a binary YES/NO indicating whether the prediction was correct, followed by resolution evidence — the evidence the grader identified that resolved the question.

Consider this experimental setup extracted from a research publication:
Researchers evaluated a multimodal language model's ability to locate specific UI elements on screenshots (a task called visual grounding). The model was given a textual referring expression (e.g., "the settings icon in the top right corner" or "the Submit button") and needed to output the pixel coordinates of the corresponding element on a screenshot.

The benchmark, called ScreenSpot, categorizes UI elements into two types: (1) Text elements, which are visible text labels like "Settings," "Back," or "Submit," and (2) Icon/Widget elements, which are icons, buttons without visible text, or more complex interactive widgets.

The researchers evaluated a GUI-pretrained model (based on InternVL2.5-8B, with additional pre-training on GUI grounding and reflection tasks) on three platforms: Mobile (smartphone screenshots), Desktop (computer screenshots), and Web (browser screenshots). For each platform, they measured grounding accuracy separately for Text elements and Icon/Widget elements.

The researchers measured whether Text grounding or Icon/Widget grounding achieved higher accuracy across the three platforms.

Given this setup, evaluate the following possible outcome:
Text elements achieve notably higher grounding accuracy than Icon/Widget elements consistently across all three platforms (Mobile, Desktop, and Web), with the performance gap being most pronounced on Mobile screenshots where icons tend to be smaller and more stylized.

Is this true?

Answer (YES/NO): NO